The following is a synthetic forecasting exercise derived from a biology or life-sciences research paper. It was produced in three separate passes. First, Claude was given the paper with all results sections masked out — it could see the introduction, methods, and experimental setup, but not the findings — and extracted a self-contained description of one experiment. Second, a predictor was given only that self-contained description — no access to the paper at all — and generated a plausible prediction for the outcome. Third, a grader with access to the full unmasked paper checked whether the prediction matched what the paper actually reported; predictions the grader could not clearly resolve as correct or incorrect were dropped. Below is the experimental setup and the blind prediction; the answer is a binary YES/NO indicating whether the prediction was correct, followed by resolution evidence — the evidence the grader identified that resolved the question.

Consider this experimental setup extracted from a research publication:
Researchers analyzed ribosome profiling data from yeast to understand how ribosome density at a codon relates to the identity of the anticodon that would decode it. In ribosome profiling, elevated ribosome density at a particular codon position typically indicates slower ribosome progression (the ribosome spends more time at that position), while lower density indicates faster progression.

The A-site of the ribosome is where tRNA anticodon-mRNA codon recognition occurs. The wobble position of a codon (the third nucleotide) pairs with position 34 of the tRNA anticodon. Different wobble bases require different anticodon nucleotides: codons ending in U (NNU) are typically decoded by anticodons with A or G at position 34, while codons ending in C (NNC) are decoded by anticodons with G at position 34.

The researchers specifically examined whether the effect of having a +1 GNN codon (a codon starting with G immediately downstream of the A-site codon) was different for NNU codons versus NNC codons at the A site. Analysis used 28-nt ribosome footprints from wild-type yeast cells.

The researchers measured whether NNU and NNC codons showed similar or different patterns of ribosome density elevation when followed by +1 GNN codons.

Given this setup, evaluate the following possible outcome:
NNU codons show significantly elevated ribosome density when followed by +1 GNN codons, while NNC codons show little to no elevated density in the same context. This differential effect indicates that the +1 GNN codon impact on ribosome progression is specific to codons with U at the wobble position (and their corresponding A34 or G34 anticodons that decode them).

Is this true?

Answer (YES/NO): YES